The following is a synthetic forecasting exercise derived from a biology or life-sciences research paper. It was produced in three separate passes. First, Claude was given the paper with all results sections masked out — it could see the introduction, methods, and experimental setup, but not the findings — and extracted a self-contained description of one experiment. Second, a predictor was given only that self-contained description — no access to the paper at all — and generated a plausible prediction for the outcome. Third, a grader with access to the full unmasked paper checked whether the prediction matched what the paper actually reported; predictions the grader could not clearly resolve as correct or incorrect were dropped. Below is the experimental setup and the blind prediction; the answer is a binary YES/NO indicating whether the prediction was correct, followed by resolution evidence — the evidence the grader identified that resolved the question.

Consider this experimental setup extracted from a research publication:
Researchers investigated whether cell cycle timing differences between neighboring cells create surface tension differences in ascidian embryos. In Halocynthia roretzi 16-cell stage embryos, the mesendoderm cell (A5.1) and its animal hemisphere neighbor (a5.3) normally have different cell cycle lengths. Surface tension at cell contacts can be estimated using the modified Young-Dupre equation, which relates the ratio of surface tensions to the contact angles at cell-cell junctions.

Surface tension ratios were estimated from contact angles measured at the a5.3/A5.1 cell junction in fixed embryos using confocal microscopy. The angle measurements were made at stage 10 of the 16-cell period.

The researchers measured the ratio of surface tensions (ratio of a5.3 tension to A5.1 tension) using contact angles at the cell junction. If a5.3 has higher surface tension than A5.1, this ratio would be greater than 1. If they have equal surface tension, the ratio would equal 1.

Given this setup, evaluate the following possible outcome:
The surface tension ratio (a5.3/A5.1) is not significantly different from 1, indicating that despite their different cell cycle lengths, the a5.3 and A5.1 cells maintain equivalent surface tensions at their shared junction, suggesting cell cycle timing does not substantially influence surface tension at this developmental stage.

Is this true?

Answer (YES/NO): NO